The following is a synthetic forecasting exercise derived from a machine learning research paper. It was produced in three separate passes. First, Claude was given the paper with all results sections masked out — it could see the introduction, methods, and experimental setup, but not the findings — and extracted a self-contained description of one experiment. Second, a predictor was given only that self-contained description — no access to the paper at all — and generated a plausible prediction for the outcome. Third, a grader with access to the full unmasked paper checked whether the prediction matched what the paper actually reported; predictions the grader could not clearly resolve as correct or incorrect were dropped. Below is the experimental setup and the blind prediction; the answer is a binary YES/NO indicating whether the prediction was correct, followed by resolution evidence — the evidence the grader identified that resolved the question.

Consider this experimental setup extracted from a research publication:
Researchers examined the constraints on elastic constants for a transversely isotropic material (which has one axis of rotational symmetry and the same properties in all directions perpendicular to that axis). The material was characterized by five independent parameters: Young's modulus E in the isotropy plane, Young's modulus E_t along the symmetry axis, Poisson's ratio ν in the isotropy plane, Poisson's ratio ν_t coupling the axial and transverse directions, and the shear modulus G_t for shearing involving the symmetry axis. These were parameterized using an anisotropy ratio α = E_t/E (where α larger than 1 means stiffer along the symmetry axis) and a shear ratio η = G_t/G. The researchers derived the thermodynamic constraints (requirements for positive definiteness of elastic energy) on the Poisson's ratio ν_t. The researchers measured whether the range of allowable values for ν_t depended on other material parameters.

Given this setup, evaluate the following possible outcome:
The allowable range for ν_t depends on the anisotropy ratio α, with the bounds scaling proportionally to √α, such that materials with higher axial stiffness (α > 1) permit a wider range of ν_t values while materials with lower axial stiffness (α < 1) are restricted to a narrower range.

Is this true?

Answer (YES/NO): YES